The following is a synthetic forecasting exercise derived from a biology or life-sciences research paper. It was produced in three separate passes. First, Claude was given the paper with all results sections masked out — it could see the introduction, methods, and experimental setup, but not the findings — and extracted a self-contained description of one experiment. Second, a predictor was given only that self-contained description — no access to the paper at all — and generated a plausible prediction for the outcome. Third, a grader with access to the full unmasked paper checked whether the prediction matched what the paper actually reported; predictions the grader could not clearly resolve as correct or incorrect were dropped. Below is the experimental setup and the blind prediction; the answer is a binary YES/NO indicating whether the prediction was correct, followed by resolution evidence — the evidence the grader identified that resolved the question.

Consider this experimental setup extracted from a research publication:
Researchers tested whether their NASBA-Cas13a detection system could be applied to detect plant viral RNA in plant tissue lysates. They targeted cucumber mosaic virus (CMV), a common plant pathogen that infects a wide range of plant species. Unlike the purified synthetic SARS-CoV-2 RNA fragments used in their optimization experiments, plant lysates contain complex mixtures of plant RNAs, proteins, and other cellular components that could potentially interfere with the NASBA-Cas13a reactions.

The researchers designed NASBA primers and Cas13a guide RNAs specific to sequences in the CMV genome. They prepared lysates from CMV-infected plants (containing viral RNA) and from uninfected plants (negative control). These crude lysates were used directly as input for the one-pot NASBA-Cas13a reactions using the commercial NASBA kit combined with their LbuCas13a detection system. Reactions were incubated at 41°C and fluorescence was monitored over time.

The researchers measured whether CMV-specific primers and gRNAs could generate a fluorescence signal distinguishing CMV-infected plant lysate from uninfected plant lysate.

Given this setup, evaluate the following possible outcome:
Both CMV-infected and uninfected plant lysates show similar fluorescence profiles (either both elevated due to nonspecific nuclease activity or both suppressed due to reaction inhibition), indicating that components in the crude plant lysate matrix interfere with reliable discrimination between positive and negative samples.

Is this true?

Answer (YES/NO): NO